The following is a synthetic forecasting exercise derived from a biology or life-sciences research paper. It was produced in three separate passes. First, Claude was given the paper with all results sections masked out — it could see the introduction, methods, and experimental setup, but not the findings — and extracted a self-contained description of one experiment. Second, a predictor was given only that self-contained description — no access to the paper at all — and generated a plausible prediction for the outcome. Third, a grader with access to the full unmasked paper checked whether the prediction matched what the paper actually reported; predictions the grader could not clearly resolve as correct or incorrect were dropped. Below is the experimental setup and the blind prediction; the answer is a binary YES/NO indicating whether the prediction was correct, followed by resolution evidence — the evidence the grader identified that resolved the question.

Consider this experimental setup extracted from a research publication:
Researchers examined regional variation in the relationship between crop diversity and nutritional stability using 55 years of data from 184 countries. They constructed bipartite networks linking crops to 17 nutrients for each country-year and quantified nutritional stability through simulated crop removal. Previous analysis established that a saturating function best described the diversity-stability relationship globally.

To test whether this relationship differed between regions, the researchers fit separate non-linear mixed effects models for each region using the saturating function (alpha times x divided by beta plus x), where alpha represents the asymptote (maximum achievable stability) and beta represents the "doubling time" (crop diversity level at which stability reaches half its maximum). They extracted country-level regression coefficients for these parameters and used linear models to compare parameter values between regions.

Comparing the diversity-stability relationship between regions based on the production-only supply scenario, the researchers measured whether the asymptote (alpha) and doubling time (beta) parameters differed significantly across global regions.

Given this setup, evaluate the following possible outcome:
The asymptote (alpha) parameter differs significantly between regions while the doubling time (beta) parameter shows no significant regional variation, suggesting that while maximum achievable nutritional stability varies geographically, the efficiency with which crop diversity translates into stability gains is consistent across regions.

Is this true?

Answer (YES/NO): NO